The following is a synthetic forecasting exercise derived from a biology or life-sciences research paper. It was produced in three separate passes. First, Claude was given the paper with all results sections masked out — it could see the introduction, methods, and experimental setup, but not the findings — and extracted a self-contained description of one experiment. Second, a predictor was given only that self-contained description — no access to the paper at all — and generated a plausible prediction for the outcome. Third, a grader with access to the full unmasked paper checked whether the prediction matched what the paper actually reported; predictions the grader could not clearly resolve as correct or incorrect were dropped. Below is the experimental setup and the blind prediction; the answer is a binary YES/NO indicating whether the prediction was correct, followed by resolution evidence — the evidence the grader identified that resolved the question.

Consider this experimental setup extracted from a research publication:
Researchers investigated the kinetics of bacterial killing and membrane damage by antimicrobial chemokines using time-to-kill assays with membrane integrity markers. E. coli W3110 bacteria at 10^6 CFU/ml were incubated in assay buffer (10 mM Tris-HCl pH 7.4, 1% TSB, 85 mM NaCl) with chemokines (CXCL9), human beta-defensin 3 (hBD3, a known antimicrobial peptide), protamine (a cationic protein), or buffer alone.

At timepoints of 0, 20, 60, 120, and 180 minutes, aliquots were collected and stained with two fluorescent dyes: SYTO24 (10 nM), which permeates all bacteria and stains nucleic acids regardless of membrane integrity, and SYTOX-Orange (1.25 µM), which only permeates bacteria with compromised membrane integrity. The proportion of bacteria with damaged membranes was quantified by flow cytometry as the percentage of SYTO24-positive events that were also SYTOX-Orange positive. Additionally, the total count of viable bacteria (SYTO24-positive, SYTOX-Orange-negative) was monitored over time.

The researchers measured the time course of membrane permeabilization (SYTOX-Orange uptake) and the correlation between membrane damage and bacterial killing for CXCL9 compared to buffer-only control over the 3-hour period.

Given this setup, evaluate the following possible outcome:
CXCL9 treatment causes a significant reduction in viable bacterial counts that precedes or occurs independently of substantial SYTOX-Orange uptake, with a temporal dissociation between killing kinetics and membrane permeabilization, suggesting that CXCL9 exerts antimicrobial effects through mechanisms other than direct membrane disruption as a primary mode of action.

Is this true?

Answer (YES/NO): NO